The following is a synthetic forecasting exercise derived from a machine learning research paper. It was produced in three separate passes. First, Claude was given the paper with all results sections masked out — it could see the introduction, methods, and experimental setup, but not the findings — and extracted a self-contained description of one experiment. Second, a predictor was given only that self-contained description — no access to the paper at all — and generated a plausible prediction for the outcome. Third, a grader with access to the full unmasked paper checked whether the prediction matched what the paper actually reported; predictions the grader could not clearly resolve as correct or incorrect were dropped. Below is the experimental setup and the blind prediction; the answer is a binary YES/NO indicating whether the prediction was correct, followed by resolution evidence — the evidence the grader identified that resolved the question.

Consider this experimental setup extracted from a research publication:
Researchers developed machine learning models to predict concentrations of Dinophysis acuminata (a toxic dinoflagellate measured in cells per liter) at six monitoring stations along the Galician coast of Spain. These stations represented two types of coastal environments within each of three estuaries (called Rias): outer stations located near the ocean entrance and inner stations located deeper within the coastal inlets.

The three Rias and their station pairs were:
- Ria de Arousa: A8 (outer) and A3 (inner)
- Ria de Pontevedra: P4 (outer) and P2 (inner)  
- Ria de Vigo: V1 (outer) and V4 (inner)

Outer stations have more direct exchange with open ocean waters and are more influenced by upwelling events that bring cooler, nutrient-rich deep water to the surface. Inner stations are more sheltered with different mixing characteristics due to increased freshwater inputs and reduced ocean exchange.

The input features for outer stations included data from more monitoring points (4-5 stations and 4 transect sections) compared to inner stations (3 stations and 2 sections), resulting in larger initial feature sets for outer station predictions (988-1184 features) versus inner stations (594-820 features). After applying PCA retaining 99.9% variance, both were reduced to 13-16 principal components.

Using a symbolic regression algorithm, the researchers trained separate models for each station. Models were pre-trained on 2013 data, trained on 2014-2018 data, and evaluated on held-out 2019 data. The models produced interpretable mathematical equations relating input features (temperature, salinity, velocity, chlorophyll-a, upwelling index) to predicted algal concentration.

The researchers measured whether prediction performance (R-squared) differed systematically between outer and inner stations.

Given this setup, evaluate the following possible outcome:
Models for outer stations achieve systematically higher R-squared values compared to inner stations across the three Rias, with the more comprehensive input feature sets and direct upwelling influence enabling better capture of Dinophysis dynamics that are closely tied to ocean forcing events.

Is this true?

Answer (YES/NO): NO